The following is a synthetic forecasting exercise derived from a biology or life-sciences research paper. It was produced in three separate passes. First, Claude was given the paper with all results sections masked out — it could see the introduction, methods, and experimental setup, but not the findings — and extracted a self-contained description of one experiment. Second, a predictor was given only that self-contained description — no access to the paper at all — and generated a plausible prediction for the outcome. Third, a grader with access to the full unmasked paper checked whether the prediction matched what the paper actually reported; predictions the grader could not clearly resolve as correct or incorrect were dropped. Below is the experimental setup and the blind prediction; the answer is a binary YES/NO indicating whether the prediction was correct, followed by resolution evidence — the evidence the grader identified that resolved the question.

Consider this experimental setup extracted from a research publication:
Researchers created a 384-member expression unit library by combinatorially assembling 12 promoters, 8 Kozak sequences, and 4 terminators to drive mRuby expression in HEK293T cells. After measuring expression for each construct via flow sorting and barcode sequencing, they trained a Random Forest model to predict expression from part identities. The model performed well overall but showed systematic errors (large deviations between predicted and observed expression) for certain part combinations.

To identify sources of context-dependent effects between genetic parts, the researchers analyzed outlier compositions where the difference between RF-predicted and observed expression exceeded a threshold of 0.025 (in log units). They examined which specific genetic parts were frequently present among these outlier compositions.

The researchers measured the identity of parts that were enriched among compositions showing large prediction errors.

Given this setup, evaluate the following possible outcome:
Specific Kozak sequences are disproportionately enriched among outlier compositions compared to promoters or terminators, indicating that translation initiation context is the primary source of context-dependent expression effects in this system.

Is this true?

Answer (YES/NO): NO